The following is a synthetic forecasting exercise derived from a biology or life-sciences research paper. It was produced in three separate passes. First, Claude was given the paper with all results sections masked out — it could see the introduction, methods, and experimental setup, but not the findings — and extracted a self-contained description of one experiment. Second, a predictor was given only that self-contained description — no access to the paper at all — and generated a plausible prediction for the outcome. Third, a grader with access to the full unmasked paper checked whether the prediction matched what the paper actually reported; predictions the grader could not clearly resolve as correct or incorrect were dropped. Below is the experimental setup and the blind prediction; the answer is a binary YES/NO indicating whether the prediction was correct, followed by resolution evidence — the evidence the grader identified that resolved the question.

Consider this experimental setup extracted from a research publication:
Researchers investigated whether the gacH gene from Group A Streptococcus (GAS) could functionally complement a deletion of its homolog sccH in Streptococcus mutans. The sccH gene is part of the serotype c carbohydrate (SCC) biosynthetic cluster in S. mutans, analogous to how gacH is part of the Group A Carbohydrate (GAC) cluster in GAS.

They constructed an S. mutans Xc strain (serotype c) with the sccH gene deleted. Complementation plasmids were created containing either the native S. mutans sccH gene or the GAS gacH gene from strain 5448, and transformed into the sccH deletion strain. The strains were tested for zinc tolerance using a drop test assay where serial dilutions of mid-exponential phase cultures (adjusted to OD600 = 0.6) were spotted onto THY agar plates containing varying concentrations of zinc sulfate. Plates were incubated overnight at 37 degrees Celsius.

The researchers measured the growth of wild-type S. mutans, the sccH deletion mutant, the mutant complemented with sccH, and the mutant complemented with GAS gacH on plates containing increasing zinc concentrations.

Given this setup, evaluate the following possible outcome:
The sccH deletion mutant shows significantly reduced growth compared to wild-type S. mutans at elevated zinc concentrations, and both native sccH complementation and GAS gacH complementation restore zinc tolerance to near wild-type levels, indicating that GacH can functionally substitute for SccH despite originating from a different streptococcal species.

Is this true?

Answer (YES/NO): NO